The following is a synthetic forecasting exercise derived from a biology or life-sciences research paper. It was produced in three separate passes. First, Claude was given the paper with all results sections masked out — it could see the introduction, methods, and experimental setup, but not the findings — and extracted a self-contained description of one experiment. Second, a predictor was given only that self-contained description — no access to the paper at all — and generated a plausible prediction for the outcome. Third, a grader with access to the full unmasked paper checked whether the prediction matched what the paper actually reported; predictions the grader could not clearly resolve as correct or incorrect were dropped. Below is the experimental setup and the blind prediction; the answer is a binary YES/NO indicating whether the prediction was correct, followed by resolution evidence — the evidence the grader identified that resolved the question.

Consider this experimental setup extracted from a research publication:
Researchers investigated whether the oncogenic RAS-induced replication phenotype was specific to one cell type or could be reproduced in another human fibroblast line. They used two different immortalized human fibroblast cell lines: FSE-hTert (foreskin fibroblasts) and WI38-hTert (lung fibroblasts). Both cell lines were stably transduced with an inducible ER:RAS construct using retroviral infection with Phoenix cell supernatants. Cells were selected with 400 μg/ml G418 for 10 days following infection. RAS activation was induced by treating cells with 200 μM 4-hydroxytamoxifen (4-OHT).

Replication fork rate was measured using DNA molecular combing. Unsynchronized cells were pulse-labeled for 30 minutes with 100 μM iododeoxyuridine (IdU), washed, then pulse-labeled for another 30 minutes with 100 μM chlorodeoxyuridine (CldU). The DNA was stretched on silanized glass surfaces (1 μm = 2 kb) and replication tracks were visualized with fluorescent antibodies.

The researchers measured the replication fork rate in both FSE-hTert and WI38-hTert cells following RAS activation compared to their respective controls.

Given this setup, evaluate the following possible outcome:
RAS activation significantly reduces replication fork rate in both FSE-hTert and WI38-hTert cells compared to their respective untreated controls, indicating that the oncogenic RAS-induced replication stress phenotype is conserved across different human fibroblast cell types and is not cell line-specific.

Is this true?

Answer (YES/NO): NO